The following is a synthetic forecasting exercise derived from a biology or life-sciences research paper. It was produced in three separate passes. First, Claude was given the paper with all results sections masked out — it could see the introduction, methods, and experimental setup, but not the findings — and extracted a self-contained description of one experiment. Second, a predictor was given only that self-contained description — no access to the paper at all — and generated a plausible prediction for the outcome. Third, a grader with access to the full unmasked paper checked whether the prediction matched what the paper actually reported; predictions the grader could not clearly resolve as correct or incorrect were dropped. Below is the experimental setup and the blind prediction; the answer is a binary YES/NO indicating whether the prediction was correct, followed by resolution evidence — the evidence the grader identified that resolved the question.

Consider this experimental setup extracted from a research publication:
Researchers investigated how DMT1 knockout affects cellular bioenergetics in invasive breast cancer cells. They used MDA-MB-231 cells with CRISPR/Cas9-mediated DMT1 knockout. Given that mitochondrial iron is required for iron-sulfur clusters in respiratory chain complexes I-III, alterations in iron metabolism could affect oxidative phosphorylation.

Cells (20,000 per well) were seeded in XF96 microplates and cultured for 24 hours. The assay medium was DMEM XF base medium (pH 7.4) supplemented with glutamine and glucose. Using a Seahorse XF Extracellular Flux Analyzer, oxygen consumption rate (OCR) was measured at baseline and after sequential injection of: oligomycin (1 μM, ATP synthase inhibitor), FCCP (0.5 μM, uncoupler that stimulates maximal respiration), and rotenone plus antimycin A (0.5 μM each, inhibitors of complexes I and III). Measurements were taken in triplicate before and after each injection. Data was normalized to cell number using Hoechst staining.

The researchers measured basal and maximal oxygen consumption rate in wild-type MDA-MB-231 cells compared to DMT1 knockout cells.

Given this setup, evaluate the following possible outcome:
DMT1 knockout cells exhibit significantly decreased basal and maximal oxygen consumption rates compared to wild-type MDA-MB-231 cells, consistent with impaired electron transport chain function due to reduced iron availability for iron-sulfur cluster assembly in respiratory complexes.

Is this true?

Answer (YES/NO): YES